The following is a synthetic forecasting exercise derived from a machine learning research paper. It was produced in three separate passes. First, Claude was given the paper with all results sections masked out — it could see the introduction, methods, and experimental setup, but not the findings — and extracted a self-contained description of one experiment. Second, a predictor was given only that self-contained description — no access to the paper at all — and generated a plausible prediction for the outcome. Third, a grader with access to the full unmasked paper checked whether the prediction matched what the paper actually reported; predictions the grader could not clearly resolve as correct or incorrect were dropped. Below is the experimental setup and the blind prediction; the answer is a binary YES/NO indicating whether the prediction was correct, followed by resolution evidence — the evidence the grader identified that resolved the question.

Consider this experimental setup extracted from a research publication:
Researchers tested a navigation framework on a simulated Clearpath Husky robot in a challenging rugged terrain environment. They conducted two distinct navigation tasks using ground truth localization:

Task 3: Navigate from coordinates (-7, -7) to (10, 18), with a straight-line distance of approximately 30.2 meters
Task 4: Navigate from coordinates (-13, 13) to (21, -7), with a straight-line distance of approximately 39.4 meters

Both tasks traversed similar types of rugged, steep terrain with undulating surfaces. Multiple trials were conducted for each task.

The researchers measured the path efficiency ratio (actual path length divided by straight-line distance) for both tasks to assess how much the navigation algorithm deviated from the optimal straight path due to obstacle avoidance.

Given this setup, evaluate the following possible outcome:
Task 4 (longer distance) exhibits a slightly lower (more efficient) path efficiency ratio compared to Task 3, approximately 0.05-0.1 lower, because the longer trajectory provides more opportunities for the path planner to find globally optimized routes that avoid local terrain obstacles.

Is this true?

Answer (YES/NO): NO